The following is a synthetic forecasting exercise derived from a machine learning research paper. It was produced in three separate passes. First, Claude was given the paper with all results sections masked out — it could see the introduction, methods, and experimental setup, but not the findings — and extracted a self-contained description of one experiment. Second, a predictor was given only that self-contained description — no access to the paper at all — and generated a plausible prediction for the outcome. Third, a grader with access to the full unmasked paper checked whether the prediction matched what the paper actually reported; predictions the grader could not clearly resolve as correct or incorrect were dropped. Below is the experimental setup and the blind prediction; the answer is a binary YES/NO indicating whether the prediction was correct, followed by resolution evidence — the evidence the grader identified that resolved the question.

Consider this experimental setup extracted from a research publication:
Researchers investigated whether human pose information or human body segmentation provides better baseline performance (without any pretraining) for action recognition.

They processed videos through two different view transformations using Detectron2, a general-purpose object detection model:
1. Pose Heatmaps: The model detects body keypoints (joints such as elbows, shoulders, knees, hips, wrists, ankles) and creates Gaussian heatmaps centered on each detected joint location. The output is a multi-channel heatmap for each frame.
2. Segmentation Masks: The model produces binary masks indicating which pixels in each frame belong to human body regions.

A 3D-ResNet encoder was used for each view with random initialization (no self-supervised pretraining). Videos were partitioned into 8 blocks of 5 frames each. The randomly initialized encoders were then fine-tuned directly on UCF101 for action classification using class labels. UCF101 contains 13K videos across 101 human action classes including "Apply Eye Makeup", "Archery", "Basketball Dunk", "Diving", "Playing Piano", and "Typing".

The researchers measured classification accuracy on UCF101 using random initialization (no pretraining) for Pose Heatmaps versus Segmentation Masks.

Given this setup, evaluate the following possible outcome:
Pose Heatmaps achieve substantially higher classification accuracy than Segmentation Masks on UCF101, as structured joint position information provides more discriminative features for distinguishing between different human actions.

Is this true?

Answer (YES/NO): YES